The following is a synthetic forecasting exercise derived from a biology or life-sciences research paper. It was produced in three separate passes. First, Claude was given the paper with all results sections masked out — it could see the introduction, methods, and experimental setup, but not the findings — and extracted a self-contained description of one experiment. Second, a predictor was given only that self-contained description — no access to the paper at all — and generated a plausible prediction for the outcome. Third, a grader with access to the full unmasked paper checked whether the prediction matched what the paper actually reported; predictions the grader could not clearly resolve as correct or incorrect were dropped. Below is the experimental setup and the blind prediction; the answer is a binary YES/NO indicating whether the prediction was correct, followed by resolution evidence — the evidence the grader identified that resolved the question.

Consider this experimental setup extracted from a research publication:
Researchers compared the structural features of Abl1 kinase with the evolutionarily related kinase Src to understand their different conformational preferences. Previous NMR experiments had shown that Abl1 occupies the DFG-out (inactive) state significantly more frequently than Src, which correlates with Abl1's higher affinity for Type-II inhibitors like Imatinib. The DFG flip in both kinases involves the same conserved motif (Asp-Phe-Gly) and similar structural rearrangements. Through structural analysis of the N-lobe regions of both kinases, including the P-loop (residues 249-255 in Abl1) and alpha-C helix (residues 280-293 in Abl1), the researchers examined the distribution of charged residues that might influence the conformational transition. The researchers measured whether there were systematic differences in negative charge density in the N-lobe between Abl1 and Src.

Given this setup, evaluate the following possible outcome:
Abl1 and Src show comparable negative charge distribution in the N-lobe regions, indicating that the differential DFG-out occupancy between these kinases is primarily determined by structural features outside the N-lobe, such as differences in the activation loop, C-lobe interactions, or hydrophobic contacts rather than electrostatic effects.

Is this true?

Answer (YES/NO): NO